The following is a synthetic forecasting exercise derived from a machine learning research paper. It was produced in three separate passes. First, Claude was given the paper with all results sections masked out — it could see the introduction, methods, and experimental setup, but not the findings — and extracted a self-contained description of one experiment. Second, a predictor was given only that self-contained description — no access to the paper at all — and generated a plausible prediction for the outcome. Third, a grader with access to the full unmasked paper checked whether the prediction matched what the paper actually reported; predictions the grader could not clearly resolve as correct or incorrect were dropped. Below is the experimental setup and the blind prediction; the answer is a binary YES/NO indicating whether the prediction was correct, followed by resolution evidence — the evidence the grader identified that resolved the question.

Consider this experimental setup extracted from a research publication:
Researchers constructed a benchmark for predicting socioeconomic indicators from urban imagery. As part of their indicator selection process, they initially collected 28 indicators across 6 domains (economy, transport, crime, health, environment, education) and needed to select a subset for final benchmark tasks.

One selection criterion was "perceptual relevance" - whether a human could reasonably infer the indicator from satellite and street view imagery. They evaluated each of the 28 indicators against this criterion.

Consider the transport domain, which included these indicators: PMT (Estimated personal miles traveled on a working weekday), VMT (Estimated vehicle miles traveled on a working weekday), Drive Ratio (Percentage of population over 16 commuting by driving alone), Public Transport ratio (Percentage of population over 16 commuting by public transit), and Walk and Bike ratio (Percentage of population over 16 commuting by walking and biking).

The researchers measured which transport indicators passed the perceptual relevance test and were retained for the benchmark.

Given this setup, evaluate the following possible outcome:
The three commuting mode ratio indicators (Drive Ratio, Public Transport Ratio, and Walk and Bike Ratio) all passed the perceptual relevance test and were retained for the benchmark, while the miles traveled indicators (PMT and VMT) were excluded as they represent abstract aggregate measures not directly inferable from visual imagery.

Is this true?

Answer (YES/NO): NO